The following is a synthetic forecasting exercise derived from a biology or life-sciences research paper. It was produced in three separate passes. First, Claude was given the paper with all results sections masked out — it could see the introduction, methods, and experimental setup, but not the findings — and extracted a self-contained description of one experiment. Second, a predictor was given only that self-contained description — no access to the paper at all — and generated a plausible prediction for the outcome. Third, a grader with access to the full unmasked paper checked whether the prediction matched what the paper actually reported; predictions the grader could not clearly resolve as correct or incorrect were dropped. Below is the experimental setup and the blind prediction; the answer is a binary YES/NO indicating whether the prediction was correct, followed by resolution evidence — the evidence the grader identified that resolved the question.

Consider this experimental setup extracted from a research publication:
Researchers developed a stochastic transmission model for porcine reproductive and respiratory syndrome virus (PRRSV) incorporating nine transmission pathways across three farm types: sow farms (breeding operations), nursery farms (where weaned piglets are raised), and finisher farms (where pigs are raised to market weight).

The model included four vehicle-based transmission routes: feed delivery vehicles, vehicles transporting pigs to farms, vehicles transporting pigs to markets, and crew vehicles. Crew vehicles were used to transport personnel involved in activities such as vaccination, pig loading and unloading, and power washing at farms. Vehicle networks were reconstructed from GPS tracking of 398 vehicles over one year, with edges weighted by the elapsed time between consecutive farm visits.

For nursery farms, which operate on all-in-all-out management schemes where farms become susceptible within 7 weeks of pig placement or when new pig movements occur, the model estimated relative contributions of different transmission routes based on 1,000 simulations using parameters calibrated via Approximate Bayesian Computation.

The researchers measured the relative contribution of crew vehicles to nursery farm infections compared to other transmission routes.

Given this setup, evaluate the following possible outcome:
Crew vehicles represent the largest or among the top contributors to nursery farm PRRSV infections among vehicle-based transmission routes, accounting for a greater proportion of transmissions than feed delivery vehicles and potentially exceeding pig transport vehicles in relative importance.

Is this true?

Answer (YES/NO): NO